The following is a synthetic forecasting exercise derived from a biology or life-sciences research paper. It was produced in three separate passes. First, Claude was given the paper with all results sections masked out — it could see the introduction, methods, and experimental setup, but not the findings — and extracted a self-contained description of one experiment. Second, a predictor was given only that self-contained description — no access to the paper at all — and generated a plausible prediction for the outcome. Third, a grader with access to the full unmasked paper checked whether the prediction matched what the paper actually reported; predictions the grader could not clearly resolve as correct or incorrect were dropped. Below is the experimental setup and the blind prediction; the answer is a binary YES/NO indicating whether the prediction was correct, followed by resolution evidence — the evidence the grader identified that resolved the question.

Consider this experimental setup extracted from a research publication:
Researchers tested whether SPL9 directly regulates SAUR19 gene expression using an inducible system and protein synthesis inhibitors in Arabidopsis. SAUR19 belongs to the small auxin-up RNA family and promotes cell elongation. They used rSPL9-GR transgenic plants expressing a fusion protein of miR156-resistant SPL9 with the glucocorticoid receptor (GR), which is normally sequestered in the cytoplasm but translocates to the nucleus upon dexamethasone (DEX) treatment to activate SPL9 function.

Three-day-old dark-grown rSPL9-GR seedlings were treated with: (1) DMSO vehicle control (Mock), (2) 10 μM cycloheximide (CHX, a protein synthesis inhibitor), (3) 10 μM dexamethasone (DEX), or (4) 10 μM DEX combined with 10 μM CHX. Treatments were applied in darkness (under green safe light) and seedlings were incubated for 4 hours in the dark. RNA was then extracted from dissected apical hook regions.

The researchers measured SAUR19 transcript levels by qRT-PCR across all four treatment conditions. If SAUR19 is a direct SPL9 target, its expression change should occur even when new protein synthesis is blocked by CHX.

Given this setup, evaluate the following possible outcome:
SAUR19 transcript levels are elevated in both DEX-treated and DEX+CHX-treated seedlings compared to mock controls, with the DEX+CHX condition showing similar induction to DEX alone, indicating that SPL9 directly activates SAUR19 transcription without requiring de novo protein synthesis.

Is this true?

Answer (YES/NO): NO